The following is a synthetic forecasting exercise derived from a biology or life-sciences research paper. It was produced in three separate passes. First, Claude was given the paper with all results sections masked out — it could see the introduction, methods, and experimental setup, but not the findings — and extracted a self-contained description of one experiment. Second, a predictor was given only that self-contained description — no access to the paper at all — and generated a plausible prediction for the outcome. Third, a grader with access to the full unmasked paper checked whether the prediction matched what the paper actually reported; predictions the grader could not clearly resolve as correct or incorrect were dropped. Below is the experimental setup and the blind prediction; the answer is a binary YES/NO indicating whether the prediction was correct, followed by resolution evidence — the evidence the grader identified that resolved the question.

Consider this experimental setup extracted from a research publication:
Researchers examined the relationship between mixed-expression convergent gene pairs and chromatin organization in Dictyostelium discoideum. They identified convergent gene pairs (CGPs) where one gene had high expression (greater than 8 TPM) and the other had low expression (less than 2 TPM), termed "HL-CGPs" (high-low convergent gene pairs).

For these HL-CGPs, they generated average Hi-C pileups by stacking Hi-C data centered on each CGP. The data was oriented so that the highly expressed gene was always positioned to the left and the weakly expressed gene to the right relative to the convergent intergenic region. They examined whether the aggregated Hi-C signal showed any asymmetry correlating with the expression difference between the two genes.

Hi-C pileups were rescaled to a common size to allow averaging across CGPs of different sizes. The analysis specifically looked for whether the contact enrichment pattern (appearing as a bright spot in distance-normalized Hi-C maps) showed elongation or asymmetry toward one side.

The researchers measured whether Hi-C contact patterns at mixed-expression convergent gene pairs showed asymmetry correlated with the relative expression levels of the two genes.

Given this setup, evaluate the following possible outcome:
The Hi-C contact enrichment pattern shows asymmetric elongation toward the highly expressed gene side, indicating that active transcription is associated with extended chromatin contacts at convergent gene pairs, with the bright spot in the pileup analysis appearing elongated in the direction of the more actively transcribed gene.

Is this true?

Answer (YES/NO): NO